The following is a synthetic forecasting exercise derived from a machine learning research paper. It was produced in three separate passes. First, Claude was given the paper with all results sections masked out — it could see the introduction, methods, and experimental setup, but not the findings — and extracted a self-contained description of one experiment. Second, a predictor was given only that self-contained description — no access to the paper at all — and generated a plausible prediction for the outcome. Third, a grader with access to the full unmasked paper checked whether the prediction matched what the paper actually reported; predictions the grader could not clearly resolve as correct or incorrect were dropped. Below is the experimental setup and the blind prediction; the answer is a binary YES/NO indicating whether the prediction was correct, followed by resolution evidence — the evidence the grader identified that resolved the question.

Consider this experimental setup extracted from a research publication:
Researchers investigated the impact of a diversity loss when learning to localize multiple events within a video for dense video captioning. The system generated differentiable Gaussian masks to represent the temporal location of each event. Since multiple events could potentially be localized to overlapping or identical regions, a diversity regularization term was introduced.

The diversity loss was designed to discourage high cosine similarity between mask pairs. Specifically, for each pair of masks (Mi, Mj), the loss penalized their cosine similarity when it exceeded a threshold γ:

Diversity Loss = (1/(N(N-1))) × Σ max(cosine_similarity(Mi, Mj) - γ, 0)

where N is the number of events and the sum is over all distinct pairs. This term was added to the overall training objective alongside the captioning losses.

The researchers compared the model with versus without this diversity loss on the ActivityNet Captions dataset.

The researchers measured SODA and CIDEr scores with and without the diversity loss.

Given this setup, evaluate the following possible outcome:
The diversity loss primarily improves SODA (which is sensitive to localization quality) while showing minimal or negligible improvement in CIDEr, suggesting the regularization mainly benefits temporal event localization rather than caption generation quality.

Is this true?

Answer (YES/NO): NO